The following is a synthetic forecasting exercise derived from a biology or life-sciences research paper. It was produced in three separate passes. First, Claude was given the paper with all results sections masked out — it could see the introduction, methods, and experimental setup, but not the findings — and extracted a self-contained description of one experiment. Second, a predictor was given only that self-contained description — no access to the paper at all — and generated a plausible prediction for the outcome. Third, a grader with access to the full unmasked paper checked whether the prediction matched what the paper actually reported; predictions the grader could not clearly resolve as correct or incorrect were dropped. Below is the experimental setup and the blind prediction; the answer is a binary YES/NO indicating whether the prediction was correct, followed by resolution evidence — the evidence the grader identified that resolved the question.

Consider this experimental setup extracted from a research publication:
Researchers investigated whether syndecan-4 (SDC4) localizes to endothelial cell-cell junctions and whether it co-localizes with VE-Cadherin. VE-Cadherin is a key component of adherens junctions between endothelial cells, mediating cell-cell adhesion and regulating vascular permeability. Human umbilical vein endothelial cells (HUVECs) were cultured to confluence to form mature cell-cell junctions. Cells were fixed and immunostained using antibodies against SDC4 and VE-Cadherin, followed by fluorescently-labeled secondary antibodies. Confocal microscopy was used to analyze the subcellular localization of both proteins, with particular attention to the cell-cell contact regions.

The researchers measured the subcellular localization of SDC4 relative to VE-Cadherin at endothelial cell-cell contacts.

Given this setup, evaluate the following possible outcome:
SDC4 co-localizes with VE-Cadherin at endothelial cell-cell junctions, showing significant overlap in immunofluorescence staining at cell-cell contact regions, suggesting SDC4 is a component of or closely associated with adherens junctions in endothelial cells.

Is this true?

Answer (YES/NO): YES